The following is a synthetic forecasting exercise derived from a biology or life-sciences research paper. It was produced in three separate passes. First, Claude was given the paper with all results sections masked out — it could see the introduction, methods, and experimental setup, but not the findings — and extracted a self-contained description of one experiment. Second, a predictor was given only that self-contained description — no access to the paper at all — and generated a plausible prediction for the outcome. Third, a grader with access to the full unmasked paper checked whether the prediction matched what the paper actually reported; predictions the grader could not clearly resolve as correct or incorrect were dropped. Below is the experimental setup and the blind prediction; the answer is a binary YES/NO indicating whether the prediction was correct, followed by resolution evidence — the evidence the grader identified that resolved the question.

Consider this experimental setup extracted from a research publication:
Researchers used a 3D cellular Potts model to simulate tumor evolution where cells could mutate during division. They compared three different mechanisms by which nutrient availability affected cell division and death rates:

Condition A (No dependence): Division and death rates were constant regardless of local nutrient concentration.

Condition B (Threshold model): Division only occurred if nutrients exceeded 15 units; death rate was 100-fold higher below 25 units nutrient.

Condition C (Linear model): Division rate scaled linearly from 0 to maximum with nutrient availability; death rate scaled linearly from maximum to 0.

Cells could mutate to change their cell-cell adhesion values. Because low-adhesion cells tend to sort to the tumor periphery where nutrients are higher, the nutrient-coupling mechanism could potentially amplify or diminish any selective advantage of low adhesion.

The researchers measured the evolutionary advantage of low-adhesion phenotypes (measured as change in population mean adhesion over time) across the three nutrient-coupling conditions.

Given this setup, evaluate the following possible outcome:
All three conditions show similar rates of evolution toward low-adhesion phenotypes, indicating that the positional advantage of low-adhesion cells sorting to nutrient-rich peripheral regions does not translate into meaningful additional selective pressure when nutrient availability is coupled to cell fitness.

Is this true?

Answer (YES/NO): NO